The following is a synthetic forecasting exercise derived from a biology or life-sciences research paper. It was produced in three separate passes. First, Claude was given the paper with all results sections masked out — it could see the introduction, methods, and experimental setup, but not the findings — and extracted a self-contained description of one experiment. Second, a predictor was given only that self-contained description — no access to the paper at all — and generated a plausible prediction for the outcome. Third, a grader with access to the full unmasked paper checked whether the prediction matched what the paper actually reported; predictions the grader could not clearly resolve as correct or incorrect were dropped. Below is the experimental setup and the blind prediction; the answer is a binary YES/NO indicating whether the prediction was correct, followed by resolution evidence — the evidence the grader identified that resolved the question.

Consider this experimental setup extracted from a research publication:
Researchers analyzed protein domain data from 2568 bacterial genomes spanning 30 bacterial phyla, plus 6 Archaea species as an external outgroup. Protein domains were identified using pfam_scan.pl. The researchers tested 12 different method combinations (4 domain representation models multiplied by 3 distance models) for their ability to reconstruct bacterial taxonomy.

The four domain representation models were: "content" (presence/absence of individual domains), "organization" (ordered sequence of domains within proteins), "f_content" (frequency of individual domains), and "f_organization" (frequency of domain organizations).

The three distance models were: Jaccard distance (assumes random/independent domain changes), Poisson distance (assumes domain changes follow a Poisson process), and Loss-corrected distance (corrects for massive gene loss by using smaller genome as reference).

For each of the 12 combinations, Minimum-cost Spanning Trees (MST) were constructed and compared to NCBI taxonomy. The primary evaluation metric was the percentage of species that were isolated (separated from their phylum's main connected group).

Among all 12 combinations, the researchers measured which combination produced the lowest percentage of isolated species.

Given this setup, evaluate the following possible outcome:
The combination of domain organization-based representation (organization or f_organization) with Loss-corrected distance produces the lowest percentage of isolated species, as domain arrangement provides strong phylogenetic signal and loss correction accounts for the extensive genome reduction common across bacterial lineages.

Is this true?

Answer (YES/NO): NO